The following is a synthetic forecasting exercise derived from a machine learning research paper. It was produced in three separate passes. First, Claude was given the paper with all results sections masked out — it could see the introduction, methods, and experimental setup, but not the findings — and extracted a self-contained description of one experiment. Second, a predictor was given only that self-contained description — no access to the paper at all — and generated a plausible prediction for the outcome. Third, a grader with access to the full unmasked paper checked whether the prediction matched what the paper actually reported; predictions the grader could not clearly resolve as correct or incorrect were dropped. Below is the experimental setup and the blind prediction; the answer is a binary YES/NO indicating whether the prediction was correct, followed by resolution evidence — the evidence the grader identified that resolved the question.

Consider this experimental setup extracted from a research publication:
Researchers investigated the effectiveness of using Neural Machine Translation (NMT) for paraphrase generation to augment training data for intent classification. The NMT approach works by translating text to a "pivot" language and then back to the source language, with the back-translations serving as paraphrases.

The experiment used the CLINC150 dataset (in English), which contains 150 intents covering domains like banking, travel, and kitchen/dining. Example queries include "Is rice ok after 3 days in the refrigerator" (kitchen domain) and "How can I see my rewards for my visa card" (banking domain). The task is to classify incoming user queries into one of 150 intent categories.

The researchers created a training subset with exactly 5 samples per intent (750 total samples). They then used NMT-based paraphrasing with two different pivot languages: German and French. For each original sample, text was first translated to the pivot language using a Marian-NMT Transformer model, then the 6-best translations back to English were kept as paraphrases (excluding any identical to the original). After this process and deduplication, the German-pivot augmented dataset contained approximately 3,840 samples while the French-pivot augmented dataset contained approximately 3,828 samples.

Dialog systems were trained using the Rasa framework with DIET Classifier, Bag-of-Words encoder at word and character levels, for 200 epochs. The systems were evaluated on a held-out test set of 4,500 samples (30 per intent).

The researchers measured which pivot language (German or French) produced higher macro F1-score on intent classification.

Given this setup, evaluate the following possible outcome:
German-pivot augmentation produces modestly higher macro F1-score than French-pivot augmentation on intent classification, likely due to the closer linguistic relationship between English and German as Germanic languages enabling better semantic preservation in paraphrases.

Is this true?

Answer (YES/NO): NO